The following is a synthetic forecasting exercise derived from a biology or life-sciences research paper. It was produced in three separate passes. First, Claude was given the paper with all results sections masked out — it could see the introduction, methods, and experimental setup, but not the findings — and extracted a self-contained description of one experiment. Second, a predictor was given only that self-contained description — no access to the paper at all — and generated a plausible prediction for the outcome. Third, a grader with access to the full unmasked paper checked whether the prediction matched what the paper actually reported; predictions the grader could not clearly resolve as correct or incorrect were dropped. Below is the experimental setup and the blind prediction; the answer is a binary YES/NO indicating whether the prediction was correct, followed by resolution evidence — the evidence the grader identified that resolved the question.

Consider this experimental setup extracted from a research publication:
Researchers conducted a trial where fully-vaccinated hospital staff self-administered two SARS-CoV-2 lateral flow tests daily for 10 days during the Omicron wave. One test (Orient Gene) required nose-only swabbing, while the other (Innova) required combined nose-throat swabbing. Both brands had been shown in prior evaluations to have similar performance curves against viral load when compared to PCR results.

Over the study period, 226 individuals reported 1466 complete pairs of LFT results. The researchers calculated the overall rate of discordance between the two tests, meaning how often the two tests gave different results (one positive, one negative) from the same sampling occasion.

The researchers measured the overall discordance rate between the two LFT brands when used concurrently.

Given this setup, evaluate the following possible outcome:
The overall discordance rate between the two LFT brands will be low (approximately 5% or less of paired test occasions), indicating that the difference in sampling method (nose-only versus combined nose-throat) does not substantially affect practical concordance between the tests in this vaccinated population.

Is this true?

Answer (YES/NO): NO